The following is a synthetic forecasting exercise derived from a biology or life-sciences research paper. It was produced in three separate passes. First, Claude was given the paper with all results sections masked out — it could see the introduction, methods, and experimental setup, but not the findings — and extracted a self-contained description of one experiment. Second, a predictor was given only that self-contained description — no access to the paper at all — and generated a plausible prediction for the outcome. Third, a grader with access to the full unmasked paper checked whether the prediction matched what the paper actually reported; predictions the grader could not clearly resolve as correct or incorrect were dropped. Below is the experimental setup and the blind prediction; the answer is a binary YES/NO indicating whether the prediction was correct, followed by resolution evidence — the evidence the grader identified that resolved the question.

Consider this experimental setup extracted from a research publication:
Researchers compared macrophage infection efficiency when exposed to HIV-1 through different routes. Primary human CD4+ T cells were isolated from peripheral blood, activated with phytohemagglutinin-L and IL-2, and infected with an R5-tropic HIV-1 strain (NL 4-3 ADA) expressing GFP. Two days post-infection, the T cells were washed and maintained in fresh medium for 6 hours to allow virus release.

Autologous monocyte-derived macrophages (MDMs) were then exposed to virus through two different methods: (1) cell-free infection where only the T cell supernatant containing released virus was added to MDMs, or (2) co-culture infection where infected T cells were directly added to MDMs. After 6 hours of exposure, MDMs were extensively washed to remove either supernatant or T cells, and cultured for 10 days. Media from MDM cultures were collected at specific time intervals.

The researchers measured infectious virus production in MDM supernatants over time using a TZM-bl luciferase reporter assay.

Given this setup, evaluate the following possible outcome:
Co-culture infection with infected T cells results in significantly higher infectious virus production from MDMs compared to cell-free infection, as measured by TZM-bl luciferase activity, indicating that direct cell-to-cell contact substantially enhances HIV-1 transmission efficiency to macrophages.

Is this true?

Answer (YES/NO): YES